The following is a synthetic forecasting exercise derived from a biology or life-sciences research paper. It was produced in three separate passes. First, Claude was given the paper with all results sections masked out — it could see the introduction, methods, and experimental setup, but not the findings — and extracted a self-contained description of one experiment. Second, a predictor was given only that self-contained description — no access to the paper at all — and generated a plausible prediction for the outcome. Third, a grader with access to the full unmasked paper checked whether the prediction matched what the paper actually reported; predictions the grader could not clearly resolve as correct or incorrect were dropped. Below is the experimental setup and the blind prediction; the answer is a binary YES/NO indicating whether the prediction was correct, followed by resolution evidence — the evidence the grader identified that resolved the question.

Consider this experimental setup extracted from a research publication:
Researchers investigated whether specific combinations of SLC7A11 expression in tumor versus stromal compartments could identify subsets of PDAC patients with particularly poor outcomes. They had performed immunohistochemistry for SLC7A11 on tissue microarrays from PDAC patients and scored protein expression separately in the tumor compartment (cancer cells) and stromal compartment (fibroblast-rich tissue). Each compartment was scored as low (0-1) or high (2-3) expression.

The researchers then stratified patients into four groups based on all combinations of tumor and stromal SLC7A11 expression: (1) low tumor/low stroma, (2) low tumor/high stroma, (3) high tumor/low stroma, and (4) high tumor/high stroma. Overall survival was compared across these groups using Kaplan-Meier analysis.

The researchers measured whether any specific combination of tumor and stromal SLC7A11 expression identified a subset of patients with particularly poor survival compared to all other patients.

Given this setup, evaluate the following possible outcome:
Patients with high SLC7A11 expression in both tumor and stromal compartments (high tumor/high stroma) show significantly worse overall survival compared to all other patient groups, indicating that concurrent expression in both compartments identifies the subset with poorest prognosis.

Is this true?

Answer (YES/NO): NO